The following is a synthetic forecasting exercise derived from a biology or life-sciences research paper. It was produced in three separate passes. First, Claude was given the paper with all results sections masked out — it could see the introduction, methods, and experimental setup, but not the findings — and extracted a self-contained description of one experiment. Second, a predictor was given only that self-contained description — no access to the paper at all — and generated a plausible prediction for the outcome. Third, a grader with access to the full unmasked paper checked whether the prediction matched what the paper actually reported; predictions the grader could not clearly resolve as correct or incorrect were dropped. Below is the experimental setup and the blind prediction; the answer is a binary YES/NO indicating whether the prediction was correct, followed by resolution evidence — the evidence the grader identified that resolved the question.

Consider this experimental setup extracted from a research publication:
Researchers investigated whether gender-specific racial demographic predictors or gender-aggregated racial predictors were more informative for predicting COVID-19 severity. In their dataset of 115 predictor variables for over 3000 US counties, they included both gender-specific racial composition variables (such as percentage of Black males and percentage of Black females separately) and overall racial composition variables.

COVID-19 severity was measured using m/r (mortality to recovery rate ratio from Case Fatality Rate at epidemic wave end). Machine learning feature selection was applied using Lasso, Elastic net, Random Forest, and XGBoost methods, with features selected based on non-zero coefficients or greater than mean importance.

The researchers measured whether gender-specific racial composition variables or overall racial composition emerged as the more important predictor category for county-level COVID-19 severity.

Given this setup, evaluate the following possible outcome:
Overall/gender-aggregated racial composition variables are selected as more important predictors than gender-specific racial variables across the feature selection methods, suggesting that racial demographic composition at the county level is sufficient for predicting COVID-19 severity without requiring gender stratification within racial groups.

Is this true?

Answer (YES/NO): NO